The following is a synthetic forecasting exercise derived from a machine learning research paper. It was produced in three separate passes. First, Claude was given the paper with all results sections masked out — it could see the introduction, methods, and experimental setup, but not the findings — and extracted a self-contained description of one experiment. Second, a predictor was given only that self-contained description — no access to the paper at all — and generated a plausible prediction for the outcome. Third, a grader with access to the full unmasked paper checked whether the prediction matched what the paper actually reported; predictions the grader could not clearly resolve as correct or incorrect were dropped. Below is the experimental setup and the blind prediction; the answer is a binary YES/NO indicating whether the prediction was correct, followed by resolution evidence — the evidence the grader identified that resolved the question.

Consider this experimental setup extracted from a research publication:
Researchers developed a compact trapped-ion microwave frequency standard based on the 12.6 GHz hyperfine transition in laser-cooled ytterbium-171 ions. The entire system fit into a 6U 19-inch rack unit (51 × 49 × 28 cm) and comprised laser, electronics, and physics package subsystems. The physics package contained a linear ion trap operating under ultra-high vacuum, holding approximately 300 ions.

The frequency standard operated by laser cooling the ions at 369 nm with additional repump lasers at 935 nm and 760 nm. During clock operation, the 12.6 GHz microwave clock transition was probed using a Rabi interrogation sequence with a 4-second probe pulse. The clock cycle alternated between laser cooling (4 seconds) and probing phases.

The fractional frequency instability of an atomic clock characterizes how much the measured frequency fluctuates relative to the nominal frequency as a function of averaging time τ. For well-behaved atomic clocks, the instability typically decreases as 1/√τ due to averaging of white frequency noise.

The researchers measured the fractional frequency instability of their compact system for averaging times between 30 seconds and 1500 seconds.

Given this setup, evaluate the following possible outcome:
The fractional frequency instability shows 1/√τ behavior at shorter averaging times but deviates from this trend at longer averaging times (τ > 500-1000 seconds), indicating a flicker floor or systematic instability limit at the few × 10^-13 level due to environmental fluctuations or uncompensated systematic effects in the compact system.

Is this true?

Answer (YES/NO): NO